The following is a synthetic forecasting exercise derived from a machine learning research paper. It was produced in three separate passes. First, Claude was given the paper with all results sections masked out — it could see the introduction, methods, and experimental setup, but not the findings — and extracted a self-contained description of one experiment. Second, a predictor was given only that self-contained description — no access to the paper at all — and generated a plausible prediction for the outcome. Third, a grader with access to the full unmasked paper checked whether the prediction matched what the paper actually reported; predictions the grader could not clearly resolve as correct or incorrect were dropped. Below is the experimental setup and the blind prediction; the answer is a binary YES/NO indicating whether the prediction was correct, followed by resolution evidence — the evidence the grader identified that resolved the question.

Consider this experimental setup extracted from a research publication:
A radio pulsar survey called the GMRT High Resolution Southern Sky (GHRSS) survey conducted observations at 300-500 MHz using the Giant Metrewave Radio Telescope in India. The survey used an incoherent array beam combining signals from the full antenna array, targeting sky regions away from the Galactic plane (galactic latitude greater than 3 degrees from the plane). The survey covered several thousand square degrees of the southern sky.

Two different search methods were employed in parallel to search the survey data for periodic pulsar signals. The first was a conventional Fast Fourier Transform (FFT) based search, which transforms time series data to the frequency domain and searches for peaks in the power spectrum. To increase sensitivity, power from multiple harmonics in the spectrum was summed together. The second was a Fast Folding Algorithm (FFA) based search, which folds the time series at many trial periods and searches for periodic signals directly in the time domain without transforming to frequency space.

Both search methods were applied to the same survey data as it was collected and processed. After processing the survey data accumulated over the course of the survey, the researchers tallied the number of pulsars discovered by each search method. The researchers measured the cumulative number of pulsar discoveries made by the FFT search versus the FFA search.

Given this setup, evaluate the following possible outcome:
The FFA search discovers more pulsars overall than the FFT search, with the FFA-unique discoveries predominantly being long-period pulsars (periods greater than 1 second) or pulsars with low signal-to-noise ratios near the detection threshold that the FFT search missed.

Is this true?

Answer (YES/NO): NO